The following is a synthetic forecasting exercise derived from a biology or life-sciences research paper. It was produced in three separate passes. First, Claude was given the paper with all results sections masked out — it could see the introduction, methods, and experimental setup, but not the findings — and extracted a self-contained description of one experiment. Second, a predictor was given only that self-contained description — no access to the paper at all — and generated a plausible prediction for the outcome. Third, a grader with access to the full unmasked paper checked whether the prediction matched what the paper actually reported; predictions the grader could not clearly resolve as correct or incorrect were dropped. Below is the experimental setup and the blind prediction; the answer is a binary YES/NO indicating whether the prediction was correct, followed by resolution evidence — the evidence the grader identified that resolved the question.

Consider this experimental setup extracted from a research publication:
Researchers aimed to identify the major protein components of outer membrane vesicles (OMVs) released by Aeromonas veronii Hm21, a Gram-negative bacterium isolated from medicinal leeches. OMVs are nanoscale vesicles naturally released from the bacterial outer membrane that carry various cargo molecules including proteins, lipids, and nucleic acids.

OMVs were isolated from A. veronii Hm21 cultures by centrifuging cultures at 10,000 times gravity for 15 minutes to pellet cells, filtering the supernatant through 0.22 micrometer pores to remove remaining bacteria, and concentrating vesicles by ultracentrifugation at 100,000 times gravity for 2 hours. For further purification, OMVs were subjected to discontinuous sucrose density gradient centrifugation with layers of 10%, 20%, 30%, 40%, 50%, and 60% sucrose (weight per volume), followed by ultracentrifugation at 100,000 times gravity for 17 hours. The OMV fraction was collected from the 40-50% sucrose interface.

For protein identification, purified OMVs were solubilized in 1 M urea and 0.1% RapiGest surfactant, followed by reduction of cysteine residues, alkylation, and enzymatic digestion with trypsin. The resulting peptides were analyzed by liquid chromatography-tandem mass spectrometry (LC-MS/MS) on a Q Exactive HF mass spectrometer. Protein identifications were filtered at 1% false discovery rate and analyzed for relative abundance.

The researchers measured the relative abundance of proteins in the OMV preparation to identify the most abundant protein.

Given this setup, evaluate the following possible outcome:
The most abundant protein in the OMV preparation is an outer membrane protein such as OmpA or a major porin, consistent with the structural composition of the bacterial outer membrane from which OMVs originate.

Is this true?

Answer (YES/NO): NO